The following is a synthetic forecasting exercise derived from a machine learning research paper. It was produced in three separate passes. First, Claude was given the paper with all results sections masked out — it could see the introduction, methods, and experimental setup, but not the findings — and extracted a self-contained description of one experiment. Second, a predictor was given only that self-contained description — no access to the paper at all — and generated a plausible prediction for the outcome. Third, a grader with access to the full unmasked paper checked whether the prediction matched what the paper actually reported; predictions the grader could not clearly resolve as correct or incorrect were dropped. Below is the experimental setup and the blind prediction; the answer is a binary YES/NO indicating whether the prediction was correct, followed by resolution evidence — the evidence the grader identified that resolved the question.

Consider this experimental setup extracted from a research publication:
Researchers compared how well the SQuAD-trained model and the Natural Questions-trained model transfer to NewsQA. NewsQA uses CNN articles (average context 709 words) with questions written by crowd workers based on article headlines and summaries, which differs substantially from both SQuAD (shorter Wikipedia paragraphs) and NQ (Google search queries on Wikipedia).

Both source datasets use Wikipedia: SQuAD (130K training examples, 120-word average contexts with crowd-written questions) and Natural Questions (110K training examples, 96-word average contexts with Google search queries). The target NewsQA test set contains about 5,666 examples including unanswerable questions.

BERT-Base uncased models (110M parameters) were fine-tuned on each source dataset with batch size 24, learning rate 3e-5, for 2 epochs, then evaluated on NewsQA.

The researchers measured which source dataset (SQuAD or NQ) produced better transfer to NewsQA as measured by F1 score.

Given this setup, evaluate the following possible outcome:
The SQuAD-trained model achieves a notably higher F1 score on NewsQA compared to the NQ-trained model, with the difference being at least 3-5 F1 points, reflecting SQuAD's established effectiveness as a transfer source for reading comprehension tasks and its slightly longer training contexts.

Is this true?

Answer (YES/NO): YES